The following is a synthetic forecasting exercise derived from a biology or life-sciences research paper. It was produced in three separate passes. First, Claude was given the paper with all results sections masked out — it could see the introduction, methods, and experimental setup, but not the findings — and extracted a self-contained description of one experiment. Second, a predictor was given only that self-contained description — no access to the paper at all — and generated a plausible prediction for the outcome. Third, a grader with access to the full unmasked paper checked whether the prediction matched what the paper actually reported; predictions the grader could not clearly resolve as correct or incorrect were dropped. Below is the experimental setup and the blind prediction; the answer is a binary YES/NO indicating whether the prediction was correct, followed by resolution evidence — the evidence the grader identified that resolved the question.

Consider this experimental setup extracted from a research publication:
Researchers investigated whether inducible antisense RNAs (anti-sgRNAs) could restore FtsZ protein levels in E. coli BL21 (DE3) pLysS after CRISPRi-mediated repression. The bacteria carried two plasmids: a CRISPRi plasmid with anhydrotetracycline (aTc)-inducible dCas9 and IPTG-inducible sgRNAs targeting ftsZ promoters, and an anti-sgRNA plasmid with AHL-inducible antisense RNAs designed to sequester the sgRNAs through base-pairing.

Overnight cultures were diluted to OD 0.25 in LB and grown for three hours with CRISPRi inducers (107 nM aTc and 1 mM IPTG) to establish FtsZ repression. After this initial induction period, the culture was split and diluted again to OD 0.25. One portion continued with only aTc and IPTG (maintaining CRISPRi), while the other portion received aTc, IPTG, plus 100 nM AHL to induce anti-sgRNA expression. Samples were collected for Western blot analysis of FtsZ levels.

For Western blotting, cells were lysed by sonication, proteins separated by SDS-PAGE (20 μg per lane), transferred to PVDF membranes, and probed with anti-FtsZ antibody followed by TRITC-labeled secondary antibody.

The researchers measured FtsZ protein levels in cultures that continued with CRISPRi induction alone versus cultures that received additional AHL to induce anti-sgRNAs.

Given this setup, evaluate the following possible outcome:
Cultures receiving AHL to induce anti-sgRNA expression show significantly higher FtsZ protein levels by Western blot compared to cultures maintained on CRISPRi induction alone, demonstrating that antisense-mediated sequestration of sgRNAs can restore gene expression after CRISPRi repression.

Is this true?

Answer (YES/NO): YES